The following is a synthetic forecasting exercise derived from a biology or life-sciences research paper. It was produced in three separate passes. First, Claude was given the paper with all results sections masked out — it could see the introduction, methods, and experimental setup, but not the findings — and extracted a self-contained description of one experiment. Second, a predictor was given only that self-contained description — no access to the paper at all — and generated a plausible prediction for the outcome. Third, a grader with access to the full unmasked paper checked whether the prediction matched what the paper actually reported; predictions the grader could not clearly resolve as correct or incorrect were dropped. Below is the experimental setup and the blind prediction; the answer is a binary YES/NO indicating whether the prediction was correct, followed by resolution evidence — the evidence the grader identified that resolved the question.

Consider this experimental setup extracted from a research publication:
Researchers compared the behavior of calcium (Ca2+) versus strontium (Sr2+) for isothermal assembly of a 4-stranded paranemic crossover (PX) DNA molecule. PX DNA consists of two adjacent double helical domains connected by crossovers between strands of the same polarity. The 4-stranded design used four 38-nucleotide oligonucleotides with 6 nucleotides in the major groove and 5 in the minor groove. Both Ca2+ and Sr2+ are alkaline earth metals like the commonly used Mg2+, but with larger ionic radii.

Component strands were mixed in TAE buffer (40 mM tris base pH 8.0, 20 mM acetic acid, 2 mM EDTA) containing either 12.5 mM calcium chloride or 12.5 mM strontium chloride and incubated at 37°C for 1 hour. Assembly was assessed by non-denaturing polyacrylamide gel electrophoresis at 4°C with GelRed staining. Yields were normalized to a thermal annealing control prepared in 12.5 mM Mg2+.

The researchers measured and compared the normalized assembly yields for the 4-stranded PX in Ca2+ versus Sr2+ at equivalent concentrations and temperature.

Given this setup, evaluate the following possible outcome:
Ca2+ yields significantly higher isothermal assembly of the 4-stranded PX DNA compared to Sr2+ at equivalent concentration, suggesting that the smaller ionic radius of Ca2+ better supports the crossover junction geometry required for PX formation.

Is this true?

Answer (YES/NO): NO